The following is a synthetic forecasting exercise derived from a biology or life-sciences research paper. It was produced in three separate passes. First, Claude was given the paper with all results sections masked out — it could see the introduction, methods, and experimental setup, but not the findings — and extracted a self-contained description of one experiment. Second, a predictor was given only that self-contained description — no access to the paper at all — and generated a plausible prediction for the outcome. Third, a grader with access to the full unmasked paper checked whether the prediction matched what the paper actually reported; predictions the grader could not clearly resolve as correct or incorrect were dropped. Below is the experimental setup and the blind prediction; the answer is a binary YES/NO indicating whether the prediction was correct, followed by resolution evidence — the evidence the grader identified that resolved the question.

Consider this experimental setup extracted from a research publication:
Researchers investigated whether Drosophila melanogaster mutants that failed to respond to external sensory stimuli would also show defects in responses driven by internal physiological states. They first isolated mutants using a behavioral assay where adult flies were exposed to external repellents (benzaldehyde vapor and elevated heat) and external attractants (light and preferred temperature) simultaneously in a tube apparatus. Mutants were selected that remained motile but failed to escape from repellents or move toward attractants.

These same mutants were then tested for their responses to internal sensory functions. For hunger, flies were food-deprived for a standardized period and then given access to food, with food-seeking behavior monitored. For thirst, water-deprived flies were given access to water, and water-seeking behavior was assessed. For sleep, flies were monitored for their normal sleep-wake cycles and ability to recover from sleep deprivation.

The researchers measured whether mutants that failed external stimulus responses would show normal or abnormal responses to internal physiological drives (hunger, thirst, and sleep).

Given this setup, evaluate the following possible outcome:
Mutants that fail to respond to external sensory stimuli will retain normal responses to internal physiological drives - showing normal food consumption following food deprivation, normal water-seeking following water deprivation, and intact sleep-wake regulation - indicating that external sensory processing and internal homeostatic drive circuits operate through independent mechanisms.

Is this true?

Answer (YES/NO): NO